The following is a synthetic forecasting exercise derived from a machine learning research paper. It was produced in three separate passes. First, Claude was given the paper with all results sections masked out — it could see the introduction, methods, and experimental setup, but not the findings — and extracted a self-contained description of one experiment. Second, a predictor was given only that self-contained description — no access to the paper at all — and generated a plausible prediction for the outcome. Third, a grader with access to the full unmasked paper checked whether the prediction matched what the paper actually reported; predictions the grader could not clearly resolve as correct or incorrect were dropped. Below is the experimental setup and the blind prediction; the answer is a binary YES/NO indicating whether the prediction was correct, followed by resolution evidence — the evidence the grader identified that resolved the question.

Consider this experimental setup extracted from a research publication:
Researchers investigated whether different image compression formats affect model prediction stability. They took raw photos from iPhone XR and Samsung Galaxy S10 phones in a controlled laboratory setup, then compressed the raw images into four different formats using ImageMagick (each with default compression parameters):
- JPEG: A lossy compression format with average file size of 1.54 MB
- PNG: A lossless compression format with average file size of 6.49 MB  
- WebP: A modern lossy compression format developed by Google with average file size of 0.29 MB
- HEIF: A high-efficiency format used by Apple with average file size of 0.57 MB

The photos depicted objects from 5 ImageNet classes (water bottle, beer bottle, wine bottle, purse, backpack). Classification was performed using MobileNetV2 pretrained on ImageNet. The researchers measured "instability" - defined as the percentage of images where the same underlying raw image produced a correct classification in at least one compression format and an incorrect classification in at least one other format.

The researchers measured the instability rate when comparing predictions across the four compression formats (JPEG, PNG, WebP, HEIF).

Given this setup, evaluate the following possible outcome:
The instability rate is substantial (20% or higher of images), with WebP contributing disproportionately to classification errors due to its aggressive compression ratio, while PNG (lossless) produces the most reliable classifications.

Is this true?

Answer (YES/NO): NO